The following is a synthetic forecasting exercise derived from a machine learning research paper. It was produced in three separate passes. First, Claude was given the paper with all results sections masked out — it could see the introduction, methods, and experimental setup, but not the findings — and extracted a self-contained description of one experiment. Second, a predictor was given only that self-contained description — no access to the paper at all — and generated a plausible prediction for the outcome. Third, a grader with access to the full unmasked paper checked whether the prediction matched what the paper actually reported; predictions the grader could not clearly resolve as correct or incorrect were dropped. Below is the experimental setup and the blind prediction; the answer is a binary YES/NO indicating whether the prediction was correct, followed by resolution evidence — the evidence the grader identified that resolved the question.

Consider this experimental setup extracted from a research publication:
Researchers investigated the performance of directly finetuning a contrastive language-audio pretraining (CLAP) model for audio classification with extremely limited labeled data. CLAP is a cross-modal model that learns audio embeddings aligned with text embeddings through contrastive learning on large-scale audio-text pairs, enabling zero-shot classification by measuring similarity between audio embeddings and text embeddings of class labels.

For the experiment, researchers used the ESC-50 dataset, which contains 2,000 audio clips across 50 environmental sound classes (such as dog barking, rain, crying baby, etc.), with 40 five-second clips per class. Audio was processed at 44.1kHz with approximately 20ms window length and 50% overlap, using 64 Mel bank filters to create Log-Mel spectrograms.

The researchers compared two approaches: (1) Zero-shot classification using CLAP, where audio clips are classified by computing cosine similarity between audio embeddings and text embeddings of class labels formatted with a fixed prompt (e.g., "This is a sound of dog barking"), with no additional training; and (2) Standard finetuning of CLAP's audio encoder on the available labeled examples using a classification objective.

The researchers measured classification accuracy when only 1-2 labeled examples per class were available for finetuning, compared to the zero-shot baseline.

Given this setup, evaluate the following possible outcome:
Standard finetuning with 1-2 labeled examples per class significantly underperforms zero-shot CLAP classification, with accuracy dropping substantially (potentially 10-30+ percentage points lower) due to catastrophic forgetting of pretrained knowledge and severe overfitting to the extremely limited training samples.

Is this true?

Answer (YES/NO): YES